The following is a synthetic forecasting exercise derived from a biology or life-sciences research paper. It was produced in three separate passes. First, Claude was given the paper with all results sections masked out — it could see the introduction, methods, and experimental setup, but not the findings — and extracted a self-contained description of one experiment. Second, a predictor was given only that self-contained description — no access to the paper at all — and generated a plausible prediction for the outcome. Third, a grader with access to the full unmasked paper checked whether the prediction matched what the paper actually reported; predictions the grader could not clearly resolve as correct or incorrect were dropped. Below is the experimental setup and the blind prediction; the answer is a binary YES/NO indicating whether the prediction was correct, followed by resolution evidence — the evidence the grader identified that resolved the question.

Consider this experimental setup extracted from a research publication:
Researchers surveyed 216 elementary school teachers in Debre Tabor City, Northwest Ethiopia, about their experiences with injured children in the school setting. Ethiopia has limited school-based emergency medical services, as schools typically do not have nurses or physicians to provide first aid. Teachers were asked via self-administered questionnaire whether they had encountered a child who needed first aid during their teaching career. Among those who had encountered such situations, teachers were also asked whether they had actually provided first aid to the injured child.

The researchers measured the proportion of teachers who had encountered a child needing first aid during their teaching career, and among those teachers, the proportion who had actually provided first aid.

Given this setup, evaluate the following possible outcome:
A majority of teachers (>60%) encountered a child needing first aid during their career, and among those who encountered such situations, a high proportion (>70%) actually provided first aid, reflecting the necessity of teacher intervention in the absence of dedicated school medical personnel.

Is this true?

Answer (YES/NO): NO